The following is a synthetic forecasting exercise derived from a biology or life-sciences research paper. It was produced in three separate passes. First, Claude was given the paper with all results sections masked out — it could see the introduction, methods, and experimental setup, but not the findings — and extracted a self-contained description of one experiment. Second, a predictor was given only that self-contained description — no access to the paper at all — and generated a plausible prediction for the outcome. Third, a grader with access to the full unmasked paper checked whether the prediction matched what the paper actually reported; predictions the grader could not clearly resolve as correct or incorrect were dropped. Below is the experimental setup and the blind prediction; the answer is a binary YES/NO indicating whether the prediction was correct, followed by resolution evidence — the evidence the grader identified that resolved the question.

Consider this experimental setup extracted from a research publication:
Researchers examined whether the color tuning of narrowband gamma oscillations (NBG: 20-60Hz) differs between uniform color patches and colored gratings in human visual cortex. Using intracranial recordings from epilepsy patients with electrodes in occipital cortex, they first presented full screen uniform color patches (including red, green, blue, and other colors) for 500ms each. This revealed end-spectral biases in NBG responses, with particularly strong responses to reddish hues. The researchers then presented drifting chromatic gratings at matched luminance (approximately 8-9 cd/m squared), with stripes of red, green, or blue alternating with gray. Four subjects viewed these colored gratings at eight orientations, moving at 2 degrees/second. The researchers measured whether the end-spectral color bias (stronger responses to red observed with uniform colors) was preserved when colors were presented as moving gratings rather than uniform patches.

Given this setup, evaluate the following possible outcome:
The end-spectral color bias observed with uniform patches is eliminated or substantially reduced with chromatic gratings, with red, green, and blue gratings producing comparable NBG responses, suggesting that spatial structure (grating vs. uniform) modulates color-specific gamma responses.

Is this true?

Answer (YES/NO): NO